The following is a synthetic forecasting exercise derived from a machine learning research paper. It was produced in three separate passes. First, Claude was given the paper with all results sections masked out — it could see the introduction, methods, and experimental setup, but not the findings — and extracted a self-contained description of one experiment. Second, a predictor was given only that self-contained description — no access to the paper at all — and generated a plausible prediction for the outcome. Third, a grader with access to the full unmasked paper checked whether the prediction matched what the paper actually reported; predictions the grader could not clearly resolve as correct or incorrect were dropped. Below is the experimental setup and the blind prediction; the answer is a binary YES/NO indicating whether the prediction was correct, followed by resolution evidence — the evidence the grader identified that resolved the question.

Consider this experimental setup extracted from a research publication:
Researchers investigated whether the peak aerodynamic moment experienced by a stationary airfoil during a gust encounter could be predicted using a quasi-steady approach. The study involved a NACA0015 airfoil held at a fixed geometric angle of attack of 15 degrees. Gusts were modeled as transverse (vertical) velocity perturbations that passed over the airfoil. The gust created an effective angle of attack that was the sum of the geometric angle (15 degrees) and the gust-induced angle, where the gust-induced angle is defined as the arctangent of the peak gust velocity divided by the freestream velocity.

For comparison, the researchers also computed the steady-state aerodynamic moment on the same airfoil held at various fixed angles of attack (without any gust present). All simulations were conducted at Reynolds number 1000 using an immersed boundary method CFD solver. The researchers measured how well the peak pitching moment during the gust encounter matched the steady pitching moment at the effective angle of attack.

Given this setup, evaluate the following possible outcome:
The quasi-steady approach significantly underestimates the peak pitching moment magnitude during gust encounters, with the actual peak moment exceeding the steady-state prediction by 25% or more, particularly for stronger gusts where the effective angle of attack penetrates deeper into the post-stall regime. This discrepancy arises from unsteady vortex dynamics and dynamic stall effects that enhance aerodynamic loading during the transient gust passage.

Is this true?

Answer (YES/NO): NO